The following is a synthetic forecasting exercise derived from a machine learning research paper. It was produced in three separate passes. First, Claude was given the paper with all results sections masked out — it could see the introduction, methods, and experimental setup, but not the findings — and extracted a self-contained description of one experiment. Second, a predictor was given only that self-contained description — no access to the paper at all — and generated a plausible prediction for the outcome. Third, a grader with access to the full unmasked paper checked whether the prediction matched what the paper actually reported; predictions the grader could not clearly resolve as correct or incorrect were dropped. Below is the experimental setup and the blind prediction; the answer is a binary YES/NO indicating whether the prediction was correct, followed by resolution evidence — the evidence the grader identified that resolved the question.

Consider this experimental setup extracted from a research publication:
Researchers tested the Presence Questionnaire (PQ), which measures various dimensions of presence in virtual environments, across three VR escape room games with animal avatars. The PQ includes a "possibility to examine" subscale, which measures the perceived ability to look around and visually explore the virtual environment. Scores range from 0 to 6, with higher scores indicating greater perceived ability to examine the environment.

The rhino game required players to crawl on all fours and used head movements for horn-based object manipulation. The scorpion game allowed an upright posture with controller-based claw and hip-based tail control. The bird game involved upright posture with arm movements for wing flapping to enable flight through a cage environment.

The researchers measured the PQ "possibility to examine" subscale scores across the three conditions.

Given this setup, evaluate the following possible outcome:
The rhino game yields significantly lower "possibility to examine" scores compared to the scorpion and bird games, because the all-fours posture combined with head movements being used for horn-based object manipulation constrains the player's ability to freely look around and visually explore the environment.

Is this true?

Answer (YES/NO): NO